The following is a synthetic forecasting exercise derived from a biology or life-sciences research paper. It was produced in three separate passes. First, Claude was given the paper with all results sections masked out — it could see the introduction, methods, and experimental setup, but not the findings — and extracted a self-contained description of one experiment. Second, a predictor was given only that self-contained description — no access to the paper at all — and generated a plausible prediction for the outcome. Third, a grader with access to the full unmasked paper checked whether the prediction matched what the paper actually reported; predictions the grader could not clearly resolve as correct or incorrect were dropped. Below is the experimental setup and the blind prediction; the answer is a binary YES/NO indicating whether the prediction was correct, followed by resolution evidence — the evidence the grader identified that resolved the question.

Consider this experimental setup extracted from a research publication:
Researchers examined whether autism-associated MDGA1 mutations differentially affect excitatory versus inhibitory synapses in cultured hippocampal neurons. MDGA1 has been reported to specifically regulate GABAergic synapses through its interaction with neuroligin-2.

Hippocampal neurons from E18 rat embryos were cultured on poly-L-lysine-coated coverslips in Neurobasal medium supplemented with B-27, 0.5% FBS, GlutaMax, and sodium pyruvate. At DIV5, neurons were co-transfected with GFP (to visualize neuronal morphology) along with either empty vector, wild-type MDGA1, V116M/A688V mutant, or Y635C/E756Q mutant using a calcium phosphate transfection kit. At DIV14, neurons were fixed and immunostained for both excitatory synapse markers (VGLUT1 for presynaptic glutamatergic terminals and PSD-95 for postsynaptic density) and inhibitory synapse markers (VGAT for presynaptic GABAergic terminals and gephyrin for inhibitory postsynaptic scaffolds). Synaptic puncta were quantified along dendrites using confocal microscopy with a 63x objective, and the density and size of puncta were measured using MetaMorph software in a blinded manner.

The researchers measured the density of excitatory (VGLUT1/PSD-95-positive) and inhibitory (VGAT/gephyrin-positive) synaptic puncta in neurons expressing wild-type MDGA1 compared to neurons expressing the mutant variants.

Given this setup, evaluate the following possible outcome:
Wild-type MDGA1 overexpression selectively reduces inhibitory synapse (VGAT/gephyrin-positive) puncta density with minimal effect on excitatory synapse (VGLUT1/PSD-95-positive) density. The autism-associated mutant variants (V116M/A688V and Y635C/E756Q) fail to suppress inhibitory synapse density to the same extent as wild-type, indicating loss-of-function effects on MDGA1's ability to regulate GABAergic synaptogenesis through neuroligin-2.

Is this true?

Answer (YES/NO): NO